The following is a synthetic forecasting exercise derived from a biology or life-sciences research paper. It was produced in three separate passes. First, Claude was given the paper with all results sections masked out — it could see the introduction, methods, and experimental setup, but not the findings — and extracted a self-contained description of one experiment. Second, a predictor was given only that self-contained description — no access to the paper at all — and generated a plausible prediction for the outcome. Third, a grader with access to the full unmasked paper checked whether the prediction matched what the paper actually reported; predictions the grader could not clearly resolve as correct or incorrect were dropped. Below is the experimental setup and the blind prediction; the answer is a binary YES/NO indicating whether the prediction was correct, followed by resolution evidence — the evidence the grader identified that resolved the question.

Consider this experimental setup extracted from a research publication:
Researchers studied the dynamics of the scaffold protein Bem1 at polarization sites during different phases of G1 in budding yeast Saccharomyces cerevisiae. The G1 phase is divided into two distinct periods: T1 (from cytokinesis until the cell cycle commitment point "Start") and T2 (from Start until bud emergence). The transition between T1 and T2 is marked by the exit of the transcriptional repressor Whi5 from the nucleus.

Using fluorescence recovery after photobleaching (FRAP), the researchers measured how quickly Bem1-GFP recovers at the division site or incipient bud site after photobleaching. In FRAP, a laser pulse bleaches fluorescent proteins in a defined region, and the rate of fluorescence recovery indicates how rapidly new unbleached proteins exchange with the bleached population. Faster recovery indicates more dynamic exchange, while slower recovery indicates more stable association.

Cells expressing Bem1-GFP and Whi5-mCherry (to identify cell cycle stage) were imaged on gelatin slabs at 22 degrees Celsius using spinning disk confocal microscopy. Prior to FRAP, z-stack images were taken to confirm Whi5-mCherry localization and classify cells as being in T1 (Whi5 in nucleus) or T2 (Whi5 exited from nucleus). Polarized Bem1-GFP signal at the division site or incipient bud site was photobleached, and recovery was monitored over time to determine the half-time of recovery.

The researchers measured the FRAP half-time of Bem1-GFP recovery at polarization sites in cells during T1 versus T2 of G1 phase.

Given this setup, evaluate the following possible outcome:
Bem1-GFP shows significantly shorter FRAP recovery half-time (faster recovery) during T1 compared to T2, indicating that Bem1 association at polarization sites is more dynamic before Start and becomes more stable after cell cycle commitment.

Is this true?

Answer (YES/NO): NO